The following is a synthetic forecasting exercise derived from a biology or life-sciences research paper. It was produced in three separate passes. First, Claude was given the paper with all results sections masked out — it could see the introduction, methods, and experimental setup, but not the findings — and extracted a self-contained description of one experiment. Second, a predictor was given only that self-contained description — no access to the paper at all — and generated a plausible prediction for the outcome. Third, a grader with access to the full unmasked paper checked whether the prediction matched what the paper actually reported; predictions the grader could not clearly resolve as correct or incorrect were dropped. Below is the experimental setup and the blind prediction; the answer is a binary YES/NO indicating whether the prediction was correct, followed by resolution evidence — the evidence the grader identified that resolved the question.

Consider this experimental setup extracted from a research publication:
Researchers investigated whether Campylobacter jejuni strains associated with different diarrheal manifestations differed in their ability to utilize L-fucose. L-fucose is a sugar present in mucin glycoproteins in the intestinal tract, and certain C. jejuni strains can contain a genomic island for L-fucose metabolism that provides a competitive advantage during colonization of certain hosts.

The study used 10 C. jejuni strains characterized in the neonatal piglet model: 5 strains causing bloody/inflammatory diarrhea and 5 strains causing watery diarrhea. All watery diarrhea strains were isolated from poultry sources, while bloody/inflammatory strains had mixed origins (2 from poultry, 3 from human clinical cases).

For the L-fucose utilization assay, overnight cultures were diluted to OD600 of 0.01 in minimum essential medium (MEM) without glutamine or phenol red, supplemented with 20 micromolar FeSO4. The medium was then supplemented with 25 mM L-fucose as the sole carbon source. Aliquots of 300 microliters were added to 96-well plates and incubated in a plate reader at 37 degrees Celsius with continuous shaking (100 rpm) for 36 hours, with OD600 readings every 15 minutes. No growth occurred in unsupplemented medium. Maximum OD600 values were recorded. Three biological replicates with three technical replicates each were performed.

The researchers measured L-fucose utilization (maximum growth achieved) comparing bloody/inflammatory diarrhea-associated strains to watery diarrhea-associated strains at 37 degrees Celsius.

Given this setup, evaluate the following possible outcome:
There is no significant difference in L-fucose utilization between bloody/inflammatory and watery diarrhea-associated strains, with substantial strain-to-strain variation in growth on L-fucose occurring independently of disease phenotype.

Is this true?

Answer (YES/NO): NO